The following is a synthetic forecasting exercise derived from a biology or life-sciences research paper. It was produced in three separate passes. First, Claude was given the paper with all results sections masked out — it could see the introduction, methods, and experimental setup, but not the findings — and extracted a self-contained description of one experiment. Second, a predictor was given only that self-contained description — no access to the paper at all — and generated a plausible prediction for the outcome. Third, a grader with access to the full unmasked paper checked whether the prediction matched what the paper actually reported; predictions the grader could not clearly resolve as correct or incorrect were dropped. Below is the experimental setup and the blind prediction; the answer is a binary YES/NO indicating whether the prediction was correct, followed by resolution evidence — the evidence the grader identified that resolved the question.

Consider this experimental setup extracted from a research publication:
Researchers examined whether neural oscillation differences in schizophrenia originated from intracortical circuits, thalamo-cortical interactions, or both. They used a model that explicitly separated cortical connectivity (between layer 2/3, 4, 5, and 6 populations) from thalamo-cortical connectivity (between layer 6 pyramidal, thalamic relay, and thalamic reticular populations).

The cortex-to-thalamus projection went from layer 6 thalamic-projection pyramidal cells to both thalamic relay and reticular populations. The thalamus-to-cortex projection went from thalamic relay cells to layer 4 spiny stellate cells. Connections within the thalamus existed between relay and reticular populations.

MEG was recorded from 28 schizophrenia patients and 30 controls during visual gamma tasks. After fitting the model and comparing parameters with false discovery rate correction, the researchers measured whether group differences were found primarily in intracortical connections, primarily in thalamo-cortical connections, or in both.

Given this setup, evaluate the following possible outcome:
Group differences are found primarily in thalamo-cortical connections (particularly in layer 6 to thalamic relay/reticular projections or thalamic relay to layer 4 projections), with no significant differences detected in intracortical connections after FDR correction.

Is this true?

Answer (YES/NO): NO